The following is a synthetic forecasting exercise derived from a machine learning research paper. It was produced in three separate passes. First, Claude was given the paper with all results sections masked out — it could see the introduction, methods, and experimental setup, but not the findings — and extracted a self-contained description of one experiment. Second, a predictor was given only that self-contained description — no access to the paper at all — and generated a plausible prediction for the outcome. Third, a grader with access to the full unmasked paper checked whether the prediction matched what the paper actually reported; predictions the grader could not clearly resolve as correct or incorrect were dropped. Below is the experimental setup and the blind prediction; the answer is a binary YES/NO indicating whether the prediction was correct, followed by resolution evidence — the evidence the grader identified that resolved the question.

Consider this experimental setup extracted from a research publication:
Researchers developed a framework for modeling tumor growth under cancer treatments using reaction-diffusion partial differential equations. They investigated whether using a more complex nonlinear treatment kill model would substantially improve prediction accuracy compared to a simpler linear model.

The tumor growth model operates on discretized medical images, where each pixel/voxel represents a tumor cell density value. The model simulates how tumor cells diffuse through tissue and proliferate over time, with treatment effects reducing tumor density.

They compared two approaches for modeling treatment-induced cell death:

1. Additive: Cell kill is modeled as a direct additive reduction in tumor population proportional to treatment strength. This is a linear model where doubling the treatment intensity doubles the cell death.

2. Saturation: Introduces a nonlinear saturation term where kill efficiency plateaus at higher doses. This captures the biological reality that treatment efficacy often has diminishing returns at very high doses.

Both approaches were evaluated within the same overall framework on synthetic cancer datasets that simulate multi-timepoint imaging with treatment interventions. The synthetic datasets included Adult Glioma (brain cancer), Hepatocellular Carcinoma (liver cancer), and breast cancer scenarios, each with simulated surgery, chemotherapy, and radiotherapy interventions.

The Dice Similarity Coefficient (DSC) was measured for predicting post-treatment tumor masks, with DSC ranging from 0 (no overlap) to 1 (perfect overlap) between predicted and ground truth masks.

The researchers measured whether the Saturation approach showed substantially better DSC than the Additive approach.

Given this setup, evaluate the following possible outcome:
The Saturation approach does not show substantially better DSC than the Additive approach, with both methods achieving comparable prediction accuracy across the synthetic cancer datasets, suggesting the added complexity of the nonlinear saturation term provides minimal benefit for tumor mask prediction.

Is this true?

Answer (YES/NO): YES